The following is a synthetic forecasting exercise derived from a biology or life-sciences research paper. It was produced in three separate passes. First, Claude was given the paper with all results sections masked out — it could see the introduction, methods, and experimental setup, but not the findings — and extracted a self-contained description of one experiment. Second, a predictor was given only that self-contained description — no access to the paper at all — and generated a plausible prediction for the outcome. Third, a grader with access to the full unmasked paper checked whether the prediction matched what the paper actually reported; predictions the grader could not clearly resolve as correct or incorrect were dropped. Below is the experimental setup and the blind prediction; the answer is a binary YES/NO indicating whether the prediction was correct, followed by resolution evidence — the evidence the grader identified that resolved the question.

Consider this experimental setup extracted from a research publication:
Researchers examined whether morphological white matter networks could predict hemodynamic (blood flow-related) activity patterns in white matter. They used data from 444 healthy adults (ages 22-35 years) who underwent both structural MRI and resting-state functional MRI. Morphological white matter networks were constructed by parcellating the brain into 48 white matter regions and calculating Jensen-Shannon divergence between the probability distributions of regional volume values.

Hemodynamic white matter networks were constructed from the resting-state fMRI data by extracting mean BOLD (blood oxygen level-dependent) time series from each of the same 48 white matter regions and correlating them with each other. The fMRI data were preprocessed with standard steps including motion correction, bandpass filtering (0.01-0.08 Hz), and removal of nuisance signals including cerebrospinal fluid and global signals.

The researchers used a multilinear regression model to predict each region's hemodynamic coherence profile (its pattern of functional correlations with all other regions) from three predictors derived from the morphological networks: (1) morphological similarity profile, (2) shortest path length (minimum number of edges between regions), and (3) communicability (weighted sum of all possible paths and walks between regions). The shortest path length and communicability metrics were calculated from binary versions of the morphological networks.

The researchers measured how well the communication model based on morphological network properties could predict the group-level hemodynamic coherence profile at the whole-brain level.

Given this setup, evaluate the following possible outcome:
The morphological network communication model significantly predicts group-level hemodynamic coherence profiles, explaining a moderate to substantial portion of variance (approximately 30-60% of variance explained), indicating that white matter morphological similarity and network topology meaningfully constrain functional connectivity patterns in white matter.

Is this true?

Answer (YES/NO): NO